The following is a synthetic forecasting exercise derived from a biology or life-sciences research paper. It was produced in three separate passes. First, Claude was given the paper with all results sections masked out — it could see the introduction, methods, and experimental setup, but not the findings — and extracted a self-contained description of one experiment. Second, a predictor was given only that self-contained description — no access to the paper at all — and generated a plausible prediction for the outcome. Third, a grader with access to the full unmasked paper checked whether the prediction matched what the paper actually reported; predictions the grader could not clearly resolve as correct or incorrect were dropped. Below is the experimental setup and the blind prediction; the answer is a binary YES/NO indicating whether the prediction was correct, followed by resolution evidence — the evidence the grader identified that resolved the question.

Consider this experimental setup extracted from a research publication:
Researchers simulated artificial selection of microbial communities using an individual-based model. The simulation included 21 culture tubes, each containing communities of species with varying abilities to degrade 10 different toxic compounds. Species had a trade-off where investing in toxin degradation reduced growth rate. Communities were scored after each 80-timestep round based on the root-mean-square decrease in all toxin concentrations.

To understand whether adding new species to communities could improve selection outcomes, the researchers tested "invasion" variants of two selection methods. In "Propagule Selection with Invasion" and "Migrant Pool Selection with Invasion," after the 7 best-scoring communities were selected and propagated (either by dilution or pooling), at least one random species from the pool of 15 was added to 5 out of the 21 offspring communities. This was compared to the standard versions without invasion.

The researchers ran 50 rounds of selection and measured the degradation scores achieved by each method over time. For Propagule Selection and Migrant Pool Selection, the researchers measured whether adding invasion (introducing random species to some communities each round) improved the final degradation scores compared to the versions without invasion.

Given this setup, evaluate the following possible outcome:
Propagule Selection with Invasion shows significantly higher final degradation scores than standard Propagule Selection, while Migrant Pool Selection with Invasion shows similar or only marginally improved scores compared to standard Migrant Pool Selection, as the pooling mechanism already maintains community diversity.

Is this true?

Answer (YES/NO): NO